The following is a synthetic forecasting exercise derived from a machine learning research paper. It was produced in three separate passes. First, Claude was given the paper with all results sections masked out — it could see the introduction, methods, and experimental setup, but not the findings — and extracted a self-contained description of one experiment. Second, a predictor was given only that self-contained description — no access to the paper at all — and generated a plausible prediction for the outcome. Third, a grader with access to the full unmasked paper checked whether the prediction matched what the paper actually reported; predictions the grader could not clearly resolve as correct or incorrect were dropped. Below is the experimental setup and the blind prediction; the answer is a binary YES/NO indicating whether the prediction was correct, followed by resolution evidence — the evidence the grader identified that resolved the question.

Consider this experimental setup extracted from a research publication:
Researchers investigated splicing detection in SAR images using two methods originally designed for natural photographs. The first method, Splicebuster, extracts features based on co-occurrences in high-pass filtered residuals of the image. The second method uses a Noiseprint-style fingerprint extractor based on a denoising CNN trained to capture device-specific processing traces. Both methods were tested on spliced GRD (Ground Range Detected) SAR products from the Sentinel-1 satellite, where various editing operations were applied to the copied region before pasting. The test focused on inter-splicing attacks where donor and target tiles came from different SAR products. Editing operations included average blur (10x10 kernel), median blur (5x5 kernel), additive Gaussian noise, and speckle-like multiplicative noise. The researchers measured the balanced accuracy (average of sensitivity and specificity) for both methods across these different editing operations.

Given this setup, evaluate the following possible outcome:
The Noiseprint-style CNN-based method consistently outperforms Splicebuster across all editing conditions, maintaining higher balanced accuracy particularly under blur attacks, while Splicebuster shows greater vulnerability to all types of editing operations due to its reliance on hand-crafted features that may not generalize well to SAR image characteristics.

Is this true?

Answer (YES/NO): NO